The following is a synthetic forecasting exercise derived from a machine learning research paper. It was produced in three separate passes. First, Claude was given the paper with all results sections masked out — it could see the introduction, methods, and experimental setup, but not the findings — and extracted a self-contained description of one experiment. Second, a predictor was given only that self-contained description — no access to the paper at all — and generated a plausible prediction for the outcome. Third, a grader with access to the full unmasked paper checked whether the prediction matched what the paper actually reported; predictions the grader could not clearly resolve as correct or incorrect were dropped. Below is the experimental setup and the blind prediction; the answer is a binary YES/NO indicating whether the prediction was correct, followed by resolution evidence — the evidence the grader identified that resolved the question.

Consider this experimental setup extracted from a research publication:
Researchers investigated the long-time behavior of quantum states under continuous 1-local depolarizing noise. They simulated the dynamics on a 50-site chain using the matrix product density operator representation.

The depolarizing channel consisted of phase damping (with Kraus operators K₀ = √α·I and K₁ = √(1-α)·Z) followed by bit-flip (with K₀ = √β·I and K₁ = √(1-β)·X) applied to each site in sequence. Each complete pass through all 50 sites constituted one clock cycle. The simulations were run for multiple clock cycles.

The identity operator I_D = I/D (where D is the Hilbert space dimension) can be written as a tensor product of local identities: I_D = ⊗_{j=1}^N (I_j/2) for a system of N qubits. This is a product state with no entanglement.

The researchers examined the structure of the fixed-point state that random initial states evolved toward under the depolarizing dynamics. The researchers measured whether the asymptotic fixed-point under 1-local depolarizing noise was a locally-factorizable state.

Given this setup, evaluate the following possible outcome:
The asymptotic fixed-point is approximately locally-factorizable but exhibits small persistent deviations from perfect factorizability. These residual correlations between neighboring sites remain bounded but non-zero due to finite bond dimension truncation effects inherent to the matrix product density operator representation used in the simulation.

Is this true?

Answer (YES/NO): NO